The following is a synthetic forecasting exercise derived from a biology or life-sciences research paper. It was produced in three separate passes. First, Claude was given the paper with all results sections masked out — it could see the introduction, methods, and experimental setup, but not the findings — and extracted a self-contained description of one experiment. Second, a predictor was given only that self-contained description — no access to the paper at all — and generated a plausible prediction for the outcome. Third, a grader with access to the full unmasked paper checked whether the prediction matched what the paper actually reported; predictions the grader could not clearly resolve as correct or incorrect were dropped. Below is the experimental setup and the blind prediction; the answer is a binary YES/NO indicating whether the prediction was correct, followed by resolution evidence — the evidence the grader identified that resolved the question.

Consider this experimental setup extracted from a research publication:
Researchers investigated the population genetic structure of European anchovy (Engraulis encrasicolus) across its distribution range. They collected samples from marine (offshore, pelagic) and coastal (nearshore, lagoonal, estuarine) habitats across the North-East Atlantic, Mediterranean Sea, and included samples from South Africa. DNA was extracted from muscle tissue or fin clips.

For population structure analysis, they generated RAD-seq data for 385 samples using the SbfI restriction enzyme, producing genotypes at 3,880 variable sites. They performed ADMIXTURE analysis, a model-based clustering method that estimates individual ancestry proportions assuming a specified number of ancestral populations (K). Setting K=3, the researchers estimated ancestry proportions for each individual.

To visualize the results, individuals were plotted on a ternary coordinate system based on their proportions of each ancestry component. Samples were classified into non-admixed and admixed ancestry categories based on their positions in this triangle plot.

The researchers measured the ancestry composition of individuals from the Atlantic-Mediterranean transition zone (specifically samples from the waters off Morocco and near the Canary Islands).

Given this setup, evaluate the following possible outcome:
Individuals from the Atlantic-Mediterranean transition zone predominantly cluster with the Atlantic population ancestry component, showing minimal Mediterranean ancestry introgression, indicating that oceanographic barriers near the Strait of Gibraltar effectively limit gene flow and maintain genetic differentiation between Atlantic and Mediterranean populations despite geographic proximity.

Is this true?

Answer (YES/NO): NO